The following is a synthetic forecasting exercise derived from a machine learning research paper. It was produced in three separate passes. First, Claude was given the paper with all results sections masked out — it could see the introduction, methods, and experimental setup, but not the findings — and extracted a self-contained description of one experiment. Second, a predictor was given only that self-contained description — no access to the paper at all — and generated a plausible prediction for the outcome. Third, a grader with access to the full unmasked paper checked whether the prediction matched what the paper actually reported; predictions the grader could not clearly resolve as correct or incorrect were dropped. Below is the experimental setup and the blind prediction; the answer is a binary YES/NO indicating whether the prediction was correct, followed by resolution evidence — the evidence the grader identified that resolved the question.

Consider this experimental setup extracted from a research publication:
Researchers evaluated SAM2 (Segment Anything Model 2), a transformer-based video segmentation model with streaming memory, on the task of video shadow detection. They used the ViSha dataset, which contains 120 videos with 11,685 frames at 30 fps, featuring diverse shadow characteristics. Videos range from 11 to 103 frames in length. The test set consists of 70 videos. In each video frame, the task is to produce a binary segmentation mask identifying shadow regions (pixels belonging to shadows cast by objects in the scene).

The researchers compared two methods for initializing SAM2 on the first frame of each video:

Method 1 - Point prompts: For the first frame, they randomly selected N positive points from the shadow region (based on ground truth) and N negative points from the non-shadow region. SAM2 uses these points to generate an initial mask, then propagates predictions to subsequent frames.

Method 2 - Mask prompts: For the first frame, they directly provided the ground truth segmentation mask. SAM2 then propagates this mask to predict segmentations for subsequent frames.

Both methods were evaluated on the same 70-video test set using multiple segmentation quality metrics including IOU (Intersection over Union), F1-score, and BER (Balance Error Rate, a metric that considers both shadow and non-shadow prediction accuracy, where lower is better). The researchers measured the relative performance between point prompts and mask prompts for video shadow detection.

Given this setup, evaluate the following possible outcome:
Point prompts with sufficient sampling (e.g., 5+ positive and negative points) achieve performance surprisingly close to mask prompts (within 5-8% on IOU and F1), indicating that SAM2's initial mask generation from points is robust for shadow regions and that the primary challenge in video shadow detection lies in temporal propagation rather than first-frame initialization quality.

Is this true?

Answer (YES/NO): NO